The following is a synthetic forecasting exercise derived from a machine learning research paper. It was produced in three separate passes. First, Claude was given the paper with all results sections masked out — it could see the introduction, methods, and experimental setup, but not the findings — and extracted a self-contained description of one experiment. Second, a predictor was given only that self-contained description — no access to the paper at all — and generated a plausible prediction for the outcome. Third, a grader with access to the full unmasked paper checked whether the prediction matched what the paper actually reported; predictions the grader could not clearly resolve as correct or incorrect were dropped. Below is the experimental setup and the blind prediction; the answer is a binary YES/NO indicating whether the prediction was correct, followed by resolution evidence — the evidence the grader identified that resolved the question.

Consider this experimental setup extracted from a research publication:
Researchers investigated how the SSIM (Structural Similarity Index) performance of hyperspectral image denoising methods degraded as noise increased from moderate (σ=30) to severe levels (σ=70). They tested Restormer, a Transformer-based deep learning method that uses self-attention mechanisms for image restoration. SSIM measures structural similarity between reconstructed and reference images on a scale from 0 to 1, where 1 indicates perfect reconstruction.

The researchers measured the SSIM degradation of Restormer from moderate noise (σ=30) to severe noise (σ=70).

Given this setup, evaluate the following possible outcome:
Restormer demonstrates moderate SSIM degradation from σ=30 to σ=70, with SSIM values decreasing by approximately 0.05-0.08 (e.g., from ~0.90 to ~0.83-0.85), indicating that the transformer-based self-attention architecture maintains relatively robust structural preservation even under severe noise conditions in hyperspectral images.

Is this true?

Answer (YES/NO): NO